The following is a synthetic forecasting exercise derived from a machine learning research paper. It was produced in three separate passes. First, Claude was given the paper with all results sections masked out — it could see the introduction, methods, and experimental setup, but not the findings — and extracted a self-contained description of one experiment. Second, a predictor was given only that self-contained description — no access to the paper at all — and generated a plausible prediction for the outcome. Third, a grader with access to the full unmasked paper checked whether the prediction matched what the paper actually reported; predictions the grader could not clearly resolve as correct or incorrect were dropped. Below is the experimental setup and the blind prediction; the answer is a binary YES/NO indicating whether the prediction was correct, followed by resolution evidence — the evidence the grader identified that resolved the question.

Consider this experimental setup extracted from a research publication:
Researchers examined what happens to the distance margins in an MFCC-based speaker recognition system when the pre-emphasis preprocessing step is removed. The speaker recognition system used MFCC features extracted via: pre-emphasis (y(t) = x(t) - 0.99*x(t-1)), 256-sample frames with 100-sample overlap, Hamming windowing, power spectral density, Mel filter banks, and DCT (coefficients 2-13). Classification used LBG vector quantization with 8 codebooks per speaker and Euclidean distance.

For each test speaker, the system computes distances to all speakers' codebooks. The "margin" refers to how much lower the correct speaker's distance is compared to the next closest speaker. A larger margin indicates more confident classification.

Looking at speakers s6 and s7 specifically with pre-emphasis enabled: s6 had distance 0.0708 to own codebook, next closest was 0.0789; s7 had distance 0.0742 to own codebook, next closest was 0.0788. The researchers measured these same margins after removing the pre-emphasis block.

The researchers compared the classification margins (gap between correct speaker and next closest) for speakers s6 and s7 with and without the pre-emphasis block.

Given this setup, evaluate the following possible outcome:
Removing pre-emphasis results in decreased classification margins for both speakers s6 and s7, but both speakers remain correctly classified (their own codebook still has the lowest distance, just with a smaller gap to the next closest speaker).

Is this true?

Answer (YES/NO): YES